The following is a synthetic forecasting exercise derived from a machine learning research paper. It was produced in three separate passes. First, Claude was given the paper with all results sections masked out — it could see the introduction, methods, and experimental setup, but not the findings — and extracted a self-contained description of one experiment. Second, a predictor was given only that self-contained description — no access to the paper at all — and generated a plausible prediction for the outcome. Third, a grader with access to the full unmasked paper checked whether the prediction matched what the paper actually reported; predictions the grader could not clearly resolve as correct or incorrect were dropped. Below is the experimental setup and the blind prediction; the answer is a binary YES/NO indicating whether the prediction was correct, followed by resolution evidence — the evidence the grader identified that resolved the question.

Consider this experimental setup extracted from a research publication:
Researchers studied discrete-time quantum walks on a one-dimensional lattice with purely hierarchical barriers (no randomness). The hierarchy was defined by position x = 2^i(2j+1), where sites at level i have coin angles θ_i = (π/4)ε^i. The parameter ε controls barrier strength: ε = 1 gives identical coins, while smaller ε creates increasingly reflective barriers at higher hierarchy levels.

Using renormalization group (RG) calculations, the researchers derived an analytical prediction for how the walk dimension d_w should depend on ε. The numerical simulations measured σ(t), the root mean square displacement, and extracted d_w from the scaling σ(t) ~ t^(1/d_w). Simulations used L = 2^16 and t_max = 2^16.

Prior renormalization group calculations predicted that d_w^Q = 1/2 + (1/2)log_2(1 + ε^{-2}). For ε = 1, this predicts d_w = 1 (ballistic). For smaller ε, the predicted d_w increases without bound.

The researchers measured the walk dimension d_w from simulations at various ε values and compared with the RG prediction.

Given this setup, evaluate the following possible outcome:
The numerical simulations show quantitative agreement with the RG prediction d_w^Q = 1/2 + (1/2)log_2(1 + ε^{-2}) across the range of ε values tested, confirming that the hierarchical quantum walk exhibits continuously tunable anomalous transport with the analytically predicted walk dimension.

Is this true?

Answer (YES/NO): NO